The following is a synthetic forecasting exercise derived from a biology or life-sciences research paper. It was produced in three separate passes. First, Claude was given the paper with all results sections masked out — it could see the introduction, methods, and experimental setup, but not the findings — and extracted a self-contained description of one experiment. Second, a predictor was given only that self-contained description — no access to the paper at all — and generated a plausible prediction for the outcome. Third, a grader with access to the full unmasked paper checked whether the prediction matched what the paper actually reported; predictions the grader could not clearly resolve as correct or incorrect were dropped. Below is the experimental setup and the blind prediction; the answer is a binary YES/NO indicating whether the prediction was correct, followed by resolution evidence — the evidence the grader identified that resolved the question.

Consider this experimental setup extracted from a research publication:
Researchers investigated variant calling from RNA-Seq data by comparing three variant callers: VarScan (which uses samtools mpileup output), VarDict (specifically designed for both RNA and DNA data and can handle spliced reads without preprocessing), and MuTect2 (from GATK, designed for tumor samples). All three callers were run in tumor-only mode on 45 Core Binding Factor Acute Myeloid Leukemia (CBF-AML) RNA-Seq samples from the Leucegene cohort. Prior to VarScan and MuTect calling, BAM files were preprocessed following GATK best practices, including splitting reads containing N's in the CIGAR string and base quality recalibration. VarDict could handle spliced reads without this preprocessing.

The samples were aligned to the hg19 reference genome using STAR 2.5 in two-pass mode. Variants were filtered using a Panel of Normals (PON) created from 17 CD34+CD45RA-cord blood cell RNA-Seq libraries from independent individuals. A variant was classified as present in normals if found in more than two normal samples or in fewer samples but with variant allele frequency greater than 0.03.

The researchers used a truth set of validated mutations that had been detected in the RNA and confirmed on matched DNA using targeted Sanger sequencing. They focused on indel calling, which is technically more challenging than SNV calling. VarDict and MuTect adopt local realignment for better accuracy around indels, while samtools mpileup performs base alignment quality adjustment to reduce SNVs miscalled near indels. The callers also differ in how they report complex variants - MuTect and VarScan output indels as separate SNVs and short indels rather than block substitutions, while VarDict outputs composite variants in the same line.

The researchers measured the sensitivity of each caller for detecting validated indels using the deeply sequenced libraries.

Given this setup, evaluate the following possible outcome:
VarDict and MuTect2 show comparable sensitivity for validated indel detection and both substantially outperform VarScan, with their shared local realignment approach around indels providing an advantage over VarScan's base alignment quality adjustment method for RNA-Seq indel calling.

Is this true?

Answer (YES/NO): NO